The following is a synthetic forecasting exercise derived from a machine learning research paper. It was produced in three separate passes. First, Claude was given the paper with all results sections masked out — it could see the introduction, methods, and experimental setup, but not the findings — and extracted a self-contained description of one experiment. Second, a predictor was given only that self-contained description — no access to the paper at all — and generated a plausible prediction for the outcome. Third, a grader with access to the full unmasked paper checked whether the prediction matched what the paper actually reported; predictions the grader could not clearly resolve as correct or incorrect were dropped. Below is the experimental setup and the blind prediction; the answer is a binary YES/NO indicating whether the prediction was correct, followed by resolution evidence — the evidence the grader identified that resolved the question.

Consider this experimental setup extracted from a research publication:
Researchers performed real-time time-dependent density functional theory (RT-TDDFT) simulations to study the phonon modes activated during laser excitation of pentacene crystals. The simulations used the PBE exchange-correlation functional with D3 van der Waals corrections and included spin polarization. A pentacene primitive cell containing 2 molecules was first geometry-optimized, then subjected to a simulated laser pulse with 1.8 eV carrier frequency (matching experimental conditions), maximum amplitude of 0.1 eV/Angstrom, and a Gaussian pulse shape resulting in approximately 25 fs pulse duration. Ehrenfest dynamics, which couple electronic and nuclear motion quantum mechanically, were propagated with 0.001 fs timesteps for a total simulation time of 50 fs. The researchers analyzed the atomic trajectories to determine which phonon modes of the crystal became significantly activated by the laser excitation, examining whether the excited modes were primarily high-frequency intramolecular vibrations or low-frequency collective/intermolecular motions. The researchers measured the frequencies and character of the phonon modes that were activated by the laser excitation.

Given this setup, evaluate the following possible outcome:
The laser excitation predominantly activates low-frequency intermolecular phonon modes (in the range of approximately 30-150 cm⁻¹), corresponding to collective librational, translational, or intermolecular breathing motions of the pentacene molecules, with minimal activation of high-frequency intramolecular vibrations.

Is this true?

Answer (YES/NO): NO